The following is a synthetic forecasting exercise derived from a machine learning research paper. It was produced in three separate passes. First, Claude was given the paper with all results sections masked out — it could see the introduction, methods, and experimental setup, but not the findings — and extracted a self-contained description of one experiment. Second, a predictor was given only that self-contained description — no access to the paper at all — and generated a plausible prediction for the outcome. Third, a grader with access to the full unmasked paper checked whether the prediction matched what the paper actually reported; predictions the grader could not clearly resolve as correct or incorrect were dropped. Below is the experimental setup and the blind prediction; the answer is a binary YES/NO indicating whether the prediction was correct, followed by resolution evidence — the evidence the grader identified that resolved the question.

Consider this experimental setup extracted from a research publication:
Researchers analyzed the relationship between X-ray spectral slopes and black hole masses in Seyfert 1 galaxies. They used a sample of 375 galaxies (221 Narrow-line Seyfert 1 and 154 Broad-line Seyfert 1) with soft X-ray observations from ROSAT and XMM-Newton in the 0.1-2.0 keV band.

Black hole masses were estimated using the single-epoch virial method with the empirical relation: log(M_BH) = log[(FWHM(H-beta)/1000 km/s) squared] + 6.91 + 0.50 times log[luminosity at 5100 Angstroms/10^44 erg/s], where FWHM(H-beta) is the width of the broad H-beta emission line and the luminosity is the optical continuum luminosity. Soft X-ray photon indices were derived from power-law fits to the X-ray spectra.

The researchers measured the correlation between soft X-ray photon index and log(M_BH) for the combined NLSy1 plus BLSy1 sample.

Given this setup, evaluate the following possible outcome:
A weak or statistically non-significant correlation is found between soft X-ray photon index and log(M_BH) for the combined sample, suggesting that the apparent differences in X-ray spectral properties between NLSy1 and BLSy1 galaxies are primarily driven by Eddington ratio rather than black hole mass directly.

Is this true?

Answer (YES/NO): NO